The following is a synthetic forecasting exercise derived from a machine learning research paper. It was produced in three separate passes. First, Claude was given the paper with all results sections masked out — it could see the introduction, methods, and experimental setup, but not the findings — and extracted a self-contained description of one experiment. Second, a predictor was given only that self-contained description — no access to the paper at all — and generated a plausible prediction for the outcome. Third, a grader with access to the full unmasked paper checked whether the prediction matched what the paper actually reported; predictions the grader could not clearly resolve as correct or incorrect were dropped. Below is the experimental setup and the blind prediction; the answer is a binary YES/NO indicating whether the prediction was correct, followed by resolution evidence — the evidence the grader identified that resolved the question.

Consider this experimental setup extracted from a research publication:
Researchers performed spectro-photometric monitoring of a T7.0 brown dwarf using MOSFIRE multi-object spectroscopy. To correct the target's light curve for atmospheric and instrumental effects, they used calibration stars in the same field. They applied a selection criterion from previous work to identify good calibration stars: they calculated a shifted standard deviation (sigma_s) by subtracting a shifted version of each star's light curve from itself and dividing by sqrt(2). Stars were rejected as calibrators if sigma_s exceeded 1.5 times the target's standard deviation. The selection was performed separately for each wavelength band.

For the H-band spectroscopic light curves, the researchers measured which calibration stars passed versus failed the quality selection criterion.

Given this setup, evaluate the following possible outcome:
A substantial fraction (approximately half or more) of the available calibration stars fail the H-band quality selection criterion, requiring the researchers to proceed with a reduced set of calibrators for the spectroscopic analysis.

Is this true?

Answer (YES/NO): NO